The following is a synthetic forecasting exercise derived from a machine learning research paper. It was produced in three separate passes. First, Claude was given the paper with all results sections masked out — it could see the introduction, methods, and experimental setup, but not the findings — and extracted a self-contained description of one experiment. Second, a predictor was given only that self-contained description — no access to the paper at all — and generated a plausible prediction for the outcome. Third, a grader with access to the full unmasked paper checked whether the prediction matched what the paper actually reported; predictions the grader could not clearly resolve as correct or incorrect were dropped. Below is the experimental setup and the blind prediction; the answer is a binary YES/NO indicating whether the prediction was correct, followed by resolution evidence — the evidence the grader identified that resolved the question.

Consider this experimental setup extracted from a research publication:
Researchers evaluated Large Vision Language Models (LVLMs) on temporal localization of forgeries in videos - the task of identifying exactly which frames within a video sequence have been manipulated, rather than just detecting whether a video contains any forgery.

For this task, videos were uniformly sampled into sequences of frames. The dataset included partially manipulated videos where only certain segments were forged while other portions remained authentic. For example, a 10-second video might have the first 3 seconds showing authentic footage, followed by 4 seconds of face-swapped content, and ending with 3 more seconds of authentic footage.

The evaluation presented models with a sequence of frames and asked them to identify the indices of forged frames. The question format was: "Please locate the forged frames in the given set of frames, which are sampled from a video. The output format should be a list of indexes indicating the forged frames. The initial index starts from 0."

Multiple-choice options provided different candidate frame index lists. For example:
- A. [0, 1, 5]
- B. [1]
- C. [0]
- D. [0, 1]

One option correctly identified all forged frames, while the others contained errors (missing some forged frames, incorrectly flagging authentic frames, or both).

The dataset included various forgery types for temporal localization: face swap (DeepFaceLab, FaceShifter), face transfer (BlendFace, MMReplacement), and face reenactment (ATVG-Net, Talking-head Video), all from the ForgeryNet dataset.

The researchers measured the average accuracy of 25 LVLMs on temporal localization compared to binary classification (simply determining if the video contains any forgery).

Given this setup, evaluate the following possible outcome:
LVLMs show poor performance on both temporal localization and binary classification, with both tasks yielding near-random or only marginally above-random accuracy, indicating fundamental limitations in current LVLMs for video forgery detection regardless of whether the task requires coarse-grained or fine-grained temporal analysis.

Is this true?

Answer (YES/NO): NO